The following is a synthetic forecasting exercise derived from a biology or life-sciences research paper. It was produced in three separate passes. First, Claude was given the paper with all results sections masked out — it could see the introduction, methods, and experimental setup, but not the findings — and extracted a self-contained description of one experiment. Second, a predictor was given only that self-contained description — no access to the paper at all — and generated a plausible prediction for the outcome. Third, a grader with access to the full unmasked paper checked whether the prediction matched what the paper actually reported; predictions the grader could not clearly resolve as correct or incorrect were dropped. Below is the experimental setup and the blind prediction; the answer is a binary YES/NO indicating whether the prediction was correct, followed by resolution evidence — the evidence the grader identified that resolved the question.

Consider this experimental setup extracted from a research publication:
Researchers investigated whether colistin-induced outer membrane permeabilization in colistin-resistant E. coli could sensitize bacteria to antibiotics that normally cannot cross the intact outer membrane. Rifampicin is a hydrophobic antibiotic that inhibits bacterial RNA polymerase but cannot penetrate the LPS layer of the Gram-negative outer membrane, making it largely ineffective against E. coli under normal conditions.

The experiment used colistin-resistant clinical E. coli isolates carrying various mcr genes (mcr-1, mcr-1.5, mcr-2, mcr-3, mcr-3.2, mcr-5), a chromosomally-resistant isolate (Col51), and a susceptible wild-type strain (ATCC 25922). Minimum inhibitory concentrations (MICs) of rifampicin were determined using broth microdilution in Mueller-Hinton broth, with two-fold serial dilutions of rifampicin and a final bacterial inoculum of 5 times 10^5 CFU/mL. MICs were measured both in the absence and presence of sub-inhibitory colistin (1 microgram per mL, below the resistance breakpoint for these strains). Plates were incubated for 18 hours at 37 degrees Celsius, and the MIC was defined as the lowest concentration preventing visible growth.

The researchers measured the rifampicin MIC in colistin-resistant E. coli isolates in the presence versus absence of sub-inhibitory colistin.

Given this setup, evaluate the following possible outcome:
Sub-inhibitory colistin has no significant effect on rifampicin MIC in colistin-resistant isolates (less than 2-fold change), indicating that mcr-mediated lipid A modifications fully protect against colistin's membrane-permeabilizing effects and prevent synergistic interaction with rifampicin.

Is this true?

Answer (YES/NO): NO